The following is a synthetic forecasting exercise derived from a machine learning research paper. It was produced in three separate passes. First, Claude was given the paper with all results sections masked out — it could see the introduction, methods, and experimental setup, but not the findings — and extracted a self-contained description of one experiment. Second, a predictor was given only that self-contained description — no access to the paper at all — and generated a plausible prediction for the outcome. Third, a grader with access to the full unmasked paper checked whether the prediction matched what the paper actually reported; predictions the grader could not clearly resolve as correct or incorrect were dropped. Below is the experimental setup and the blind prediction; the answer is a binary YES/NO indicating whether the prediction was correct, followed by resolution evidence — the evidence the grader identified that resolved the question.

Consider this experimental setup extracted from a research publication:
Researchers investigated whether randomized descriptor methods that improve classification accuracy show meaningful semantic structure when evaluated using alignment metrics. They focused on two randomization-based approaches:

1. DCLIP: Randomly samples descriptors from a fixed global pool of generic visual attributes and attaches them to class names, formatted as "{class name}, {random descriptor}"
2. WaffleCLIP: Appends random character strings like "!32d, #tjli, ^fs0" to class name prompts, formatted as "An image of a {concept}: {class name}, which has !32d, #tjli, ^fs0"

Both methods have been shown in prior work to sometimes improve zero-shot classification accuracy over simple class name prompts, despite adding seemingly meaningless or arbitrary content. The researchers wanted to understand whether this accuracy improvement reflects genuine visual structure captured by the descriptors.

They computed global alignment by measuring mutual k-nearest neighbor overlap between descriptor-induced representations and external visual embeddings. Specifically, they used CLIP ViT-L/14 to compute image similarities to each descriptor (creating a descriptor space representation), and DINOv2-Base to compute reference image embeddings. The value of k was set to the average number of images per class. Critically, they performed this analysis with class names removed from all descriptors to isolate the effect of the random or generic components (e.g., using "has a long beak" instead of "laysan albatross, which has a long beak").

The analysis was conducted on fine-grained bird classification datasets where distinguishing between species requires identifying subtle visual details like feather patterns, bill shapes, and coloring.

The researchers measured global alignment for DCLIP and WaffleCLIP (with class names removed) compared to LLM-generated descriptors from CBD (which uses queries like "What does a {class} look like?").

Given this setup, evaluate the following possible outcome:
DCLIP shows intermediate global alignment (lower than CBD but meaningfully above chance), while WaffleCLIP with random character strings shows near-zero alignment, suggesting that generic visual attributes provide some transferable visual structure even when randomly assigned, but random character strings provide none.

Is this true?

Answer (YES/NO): NO